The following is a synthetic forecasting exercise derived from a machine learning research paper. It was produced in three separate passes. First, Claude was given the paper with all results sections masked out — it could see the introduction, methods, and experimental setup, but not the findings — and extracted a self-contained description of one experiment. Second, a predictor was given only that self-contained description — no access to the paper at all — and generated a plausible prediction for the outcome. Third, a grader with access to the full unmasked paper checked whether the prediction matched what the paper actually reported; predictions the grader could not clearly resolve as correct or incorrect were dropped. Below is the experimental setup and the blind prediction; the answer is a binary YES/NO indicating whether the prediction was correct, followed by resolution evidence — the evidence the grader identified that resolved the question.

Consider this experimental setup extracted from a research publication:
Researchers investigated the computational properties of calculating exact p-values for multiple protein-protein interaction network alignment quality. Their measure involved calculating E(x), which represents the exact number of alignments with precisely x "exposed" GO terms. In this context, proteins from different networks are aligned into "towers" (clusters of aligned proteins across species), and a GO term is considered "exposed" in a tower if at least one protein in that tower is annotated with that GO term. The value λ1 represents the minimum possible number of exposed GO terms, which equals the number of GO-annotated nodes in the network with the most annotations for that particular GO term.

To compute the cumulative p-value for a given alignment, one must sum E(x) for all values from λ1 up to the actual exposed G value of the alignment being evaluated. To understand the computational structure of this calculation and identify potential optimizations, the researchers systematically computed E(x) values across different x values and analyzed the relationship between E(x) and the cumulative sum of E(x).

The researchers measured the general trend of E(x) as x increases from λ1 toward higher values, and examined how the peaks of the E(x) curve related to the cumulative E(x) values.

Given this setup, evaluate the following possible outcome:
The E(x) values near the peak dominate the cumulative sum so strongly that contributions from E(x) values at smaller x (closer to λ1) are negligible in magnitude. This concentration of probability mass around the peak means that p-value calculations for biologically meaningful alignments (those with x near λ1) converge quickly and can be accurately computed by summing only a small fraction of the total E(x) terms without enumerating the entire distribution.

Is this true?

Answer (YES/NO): NO